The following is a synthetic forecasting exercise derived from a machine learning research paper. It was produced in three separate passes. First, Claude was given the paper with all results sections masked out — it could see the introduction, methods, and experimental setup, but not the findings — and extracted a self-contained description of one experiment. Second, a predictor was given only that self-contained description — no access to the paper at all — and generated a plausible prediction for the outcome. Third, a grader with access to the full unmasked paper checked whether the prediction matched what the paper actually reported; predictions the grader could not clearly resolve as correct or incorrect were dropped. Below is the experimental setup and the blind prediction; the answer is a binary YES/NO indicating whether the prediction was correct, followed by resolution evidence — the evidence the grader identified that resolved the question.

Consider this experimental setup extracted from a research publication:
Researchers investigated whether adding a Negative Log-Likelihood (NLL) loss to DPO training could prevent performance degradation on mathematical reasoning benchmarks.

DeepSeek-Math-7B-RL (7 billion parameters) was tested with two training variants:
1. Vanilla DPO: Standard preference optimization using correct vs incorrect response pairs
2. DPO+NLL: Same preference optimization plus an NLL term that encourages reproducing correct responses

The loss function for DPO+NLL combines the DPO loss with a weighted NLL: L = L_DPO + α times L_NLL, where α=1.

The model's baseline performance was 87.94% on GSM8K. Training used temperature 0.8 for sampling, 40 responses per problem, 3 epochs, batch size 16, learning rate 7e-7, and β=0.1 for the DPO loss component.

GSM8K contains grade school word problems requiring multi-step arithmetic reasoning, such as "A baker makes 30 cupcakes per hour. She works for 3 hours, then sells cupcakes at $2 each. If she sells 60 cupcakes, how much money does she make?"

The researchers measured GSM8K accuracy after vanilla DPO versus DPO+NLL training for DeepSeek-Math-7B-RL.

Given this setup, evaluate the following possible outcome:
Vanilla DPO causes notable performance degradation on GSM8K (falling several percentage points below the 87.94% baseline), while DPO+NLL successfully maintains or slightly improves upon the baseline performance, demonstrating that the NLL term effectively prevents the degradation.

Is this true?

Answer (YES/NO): NO